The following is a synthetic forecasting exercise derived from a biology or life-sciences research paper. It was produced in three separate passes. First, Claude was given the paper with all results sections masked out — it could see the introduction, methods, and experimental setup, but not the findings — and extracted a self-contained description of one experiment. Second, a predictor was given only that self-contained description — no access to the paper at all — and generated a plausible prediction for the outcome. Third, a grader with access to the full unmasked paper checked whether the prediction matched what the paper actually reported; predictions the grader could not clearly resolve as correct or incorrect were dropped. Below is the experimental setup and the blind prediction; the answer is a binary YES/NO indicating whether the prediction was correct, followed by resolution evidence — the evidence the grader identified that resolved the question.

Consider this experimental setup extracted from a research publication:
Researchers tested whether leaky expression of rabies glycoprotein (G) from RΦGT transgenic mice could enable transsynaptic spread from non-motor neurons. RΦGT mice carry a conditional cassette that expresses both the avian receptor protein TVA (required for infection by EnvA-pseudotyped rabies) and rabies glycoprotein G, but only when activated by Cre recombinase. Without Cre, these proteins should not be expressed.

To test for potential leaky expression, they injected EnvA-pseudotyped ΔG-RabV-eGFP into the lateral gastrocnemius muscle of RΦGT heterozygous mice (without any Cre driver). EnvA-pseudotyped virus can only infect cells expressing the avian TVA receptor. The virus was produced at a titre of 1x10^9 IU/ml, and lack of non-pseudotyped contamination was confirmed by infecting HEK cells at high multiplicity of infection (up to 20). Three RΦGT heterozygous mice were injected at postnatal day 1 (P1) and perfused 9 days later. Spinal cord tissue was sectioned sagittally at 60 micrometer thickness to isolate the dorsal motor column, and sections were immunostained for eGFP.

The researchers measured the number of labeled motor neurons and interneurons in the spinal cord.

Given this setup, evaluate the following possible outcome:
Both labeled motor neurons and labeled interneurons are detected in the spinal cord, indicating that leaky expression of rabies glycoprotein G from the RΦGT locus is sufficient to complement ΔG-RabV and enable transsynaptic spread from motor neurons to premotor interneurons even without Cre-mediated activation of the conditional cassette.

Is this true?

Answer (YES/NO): NO